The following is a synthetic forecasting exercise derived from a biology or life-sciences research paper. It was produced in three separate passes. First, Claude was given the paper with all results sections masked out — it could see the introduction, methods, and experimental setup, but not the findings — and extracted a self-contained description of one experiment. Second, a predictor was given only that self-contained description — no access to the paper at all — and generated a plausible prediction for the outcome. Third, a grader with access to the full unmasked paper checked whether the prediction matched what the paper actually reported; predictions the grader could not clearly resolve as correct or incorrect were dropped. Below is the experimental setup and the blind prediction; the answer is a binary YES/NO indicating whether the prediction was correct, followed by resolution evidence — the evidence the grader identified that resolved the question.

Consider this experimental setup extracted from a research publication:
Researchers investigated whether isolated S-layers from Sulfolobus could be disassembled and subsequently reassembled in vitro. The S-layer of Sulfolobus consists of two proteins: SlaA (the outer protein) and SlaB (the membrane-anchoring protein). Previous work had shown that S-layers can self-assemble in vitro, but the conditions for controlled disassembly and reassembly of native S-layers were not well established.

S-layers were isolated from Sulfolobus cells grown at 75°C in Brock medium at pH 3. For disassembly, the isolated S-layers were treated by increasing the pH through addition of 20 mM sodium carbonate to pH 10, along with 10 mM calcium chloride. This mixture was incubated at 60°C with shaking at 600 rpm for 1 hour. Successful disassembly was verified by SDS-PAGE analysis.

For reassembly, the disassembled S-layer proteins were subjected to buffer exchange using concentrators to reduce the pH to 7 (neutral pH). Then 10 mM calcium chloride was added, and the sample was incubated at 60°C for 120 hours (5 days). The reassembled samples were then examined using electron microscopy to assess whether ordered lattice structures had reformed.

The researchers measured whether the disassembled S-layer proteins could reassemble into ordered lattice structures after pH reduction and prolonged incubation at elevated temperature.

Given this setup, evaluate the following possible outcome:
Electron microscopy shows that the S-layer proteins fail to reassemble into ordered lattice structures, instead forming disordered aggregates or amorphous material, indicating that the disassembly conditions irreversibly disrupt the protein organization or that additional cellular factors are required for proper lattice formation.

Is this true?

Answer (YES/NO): NO